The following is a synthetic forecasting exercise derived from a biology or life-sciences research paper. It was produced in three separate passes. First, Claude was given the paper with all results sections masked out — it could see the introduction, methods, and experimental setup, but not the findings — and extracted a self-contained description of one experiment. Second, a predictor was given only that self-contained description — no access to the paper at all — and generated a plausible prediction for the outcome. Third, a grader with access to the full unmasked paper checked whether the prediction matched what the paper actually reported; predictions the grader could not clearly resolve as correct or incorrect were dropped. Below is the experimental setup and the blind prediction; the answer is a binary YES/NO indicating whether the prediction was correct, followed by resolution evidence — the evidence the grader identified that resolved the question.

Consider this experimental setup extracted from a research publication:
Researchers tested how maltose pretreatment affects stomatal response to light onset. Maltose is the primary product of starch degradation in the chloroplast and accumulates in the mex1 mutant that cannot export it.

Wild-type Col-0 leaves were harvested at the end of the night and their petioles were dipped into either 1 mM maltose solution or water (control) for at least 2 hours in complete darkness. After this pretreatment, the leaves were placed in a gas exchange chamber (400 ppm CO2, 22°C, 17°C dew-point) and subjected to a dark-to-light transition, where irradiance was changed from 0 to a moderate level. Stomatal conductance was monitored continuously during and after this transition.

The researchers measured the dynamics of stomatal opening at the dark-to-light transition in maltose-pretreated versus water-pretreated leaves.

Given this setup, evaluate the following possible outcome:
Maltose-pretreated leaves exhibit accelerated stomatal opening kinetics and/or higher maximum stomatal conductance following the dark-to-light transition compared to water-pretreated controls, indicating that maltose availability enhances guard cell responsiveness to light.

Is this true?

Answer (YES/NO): NO